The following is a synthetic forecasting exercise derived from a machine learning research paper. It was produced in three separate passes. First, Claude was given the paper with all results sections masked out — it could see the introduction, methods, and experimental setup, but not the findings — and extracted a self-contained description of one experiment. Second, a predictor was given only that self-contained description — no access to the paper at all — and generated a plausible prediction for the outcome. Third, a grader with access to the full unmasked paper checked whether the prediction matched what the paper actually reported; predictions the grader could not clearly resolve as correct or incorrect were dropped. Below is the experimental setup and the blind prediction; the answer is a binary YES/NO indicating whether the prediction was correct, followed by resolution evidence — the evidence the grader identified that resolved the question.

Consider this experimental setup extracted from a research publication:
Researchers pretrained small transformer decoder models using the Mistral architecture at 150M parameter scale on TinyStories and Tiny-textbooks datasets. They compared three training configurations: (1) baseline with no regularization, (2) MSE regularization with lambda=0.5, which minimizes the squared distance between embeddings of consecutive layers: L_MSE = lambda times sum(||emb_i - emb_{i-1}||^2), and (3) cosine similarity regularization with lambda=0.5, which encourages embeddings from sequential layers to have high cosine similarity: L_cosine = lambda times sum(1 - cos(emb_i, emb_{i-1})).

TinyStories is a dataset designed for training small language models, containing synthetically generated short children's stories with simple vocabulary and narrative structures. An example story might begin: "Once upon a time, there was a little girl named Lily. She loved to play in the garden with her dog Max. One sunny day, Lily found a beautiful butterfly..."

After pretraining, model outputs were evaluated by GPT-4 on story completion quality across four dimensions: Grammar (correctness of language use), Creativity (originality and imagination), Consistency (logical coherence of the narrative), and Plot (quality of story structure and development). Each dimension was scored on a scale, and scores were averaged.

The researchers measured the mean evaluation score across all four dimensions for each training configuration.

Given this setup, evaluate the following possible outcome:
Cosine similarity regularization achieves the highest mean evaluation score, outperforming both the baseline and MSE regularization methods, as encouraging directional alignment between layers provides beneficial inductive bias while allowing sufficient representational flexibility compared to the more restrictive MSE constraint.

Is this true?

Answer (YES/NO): YES